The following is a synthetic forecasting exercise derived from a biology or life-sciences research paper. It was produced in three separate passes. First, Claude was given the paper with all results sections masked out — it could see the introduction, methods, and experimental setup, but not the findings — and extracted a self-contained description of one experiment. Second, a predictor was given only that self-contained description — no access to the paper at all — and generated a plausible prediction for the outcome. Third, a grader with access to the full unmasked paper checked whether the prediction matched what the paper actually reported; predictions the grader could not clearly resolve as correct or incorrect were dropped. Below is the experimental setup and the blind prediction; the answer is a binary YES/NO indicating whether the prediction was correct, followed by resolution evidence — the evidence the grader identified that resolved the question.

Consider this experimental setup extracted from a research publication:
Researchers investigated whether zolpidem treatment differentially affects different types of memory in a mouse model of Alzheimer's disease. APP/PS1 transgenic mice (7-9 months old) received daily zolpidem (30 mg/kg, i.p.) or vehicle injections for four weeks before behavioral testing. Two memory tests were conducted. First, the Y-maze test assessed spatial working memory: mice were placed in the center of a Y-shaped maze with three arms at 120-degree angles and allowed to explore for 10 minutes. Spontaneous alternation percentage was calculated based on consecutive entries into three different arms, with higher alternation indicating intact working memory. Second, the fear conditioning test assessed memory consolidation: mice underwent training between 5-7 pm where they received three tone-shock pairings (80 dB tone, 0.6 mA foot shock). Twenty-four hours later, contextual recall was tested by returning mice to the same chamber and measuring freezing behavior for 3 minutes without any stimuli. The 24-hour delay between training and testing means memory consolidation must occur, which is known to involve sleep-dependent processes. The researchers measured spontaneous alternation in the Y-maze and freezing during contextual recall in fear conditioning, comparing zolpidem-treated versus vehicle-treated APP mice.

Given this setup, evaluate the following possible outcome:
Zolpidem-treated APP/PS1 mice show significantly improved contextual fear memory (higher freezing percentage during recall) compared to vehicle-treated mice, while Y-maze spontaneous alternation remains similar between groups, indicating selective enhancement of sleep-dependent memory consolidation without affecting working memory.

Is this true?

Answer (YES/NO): YES